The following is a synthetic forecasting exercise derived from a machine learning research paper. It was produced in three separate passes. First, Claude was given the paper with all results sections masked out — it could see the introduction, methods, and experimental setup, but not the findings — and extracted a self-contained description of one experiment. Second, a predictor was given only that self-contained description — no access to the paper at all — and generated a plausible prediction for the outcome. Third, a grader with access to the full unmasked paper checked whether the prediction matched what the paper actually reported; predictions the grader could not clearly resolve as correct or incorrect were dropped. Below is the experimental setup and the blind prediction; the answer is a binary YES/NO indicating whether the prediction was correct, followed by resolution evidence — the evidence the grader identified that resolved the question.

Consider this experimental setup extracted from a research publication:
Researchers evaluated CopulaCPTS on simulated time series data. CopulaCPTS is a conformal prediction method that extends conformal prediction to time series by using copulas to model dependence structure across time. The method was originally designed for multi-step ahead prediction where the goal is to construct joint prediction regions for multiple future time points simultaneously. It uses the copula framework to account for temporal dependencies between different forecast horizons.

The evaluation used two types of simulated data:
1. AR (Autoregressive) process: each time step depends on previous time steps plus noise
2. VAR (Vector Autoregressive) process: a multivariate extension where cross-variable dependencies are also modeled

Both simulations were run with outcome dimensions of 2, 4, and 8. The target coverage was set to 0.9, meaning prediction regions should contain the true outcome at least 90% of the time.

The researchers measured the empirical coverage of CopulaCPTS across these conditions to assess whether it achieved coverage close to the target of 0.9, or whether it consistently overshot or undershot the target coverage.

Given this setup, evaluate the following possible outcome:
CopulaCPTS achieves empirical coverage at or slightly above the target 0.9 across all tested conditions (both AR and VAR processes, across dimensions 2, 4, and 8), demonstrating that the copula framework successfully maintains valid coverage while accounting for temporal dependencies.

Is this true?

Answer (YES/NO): NO